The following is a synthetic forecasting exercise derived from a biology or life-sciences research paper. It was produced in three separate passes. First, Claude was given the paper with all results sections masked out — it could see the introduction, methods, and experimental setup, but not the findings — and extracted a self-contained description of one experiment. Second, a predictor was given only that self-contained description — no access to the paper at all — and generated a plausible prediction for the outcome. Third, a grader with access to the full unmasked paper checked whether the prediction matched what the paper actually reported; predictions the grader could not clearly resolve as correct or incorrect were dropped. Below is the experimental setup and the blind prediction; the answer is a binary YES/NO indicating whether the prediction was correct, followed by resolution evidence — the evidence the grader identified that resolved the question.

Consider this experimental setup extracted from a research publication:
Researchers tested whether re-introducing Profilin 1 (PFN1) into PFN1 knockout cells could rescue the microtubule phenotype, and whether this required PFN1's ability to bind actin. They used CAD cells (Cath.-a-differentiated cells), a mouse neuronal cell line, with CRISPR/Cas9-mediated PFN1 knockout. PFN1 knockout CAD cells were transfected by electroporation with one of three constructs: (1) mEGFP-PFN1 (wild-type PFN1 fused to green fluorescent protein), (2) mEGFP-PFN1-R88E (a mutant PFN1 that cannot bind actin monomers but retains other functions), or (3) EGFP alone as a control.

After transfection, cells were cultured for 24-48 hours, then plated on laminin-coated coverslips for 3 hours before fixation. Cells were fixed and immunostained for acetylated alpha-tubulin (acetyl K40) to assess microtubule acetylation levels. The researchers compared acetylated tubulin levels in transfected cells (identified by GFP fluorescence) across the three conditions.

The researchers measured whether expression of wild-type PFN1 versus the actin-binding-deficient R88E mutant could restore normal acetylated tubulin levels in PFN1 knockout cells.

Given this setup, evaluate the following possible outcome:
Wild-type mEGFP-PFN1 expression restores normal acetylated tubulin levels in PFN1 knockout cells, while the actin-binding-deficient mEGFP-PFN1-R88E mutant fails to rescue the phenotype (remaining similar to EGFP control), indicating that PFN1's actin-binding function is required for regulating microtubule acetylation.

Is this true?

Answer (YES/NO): YES